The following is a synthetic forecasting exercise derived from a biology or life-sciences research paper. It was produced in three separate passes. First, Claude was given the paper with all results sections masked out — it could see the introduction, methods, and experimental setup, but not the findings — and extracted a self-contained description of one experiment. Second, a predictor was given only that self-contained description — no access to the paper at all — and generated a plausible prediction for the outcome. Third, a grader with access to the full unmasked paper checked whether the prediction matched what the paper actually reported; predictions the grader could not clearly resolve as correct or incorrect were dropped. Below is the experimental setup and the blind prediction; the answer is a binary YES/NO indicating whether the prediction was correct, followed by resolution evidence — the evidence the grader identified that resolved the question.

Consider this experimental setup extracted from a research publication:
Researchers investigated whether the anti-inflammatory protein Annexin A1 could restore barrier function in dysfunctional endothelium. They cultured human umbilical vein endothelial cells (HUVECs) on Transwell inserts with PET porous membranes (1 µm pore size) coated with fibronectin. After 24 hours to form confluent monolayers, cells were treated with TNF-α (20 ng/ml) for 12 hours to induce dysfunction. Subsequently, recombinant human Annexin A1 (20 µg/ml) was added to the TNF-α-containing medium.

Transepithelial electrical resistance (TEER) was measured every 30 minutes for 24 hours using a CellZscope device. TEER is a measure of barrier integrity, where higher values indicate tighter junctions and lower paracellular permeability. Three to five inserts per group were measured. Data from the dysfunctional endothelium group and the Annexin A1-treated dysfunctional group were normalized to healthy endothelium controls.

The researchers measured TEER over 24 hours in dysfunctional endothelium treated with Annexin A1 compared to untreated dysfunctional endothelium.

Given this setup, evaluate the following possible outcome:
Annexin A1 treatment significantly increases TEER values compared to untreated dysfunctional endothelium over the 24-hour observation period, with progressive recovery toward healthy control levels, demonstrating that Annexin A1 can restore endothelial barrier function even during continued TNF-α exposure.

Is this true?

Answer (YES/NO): YES